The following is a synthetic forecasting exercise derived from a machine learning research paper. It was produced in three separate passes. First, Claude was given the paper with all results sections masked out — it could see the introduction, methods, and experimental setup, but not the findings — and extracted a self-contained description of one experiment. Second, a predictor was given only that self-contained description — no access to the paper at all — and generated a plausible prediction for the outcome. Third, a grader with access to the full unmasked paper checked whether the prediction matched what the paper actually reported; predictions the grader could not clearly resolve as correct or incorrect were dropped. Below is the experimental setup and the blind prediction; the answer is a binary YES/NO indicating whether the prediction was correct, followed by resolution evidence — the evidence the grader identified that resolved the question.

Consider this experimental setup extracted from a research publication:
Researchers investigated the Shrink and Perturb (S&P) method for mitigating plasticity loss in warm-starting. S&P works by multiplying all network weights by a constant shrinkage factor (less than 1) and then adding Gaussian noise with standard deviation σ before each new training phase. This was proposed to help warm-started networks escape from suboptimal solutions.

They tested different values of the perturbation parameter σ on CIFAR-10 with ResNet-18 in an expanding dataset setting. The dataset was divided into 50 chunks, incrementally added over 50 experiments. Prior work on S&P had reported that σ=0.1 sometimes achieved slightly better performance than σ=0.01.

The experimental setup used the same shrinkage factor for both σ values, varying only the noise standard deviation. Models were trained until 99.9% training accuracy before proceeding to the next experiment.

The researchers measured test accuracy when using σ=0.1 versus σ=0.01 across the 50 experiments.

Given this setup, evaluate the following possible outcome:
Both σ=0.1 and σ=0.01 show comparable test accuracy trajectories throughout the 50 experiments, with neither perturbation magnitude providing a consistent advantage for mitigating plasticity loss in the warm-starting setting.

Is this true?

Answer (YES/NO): NO